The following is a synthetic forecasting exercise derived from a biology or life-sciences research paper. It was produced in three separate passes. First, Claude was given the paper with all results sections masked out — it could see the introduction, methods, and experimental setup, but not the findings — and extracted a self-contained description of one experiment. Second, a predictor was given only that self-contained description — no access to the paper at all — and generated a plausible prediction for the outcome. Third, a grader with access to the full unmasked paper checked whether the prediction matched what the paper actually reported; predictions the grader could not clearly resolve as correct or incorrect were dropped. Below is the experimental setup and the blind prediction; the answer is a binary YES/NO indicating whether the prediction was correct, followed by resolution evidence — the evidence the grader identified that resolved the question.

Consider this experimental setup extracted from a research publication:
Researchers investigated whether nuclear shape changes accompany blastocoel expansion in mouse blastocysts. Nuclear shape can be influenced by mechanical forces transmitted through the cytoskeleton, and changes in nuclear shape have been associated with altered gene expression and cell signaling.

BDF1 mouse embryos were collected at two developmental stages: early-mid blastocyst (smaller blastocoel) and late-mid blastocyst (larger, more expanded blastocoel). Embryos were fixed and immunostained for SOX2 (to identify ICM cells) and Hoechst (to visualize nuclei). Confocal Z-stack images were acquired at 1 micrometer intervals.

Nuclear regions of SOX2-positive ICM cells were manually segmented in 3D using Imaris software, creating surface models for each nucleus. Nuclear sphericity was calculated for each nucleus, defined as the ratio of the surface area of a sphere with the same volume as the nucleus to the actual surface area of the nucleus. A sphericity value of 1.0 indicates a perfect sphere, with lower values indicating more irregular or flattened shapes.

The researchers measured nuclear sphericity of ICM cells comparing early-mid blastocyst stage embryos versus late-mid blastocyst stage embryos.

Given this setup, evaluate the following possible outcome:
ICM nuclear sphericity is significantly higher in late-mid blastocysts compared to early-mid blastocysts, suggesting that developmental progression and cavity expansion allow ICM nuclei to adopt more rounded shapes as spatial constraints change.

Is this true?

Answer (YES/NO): NO